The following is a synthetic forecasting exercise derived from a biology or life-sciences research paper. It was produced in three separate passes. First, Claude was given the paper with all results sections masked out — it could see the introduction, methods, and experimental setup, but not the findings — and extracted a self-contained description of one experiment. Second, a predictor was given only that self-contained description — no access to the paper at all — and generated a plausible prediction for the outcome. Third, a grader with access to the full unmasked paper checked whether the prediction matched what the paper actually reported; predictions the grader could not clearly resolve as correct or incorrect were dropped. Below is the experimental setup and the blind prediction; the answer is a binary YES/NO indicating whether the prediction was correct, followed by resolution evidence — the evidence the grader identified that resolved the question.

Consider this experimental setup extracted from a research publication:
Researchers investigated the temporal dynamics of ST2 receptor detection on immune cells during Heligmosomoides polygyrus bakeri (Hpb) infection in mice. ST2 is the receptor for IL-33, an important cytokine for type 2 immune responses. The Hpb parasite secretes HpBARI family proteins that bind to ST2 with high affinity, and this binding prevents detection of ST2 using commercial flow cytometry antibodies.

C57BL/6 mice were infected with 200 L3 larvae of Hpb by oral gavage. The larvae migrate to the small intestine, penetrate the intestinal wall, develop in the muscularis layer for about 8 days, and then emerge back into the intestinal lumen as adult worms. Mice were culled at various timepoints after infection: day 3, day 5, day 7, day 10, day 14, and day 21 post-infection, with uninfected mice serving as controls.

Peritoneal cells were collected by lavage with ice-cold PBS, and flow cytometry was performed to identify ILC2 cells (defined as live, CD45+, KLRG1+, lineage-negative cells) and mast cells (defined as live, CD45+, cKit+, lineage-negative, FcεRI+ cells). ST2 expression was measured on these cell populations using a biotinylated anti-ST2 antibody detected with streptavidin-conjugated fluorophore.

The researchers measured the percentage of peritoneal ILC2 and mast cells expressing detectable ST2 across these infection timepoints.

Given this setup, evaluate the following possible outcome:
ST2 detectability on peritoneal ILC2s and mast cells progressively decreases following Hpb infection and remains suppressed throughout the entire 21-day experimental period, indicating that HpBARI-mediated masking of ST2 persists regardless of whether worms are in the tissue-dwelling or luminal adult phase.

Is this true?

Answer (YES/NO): NO